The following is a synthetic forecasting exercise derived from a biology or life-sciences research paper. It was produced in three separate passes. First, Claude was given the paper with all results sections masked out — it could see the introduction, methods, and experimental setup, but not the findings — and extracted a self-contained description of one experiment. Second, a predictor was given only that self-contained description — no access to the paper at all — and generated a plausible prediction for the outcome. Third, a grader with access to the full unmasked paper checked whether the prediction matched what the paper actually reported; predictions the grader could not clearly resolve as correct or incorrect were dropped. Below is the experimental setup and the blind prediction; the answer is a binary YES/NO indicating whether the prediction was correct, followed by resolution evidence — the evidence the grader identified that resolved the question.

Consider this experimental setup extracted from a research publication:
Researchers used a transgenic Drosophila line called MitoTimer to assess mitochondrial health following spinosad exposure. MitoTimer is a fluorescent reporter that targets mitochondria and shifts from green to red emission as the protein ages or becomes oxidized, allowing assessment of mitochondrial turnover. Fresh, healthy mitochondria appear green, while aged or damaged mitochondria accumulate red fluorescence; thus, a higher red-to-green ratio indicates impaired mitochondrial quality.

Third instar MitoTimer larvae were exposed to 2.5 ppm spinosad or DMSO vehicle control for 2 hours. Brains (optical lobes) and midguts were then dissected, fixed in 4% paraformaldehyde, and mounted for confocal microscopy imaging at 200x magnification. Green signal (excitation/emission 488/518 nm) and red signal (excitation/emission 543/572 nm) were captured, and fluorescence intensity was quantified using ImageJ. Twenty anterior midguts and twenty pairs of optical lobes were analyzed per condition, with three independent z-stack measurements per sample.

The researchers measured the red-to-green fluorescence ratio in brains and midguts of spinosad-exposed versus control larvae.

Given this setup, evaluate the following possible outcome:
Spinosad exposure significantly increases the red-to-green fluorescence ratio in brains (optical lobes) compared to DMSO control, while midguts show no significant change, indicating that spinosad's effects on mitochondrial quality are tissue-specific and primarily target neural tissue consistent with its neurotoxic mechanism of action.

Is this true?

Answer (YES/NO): NO